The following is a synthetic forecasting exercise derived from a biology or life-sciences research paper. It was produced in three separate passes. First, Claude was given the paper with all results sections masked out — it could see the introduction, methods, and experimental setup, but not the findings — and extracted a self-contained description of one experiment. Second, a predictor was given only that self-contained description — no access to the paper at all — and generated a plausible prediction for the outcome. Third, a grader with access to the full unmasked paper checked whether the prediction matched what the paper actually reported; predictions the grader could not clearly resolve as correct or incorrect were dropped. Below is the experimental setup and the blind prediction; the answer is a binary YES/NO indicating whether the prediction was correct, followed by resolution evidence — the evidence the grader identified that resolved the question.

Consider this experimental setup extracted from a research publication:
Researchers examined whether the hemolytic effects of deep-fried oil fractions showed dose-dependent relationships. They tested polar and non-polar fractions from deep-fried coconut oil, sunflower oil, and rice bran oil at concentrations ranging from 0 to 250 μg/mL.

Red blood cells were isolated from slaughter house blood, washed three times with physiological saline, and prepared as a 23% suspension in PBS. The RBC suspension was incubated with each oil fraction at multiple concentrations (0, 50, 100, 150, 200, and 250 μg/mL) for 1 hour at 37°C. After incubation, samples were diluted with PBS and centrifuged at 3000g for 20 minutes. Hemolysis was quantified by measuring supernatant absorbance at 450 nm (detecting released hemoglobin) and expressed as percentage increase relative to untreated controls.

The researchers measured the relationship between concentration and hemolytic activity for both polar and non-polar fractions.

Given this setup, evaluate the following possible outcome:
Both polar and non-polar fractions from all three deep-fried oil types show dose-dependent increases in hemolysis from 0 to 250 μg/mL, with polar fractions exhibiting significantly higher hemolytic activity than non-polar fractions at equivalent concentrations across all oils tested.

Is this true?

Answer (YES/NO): NO